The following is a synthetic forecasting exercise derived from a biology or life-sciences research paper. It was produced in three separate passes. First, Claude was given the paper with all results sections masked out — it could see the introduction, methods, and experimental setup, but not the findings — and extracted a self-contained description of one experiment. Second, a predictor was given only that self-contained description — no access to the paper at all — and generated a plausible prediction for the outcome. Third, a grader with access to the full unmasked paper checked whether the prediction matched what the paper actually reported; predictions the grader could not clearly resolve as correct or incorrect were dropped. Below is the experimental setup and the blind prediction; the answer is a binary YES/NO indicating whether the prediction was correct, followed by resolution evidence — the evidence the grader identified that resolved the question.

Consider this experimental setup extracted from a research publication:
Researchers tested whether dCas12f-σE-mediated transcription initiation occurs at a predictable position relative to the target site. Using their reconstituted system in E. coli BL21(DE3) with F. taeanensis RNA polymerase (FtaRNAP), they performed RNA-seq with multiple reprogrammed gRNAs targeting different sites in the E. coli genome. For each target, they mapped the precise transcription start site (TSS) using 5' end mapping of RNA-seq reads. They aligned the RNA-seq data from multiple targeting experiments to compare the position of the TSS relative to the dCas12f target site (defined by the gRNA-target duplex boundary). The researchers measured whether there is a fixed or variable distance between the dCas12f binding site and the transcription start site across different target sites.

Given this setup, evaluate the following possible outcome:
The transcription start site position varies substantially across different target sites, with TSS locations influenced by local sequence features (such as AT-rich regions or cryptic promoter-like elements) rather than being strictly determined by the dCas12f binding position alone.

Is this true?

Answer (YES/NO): NO